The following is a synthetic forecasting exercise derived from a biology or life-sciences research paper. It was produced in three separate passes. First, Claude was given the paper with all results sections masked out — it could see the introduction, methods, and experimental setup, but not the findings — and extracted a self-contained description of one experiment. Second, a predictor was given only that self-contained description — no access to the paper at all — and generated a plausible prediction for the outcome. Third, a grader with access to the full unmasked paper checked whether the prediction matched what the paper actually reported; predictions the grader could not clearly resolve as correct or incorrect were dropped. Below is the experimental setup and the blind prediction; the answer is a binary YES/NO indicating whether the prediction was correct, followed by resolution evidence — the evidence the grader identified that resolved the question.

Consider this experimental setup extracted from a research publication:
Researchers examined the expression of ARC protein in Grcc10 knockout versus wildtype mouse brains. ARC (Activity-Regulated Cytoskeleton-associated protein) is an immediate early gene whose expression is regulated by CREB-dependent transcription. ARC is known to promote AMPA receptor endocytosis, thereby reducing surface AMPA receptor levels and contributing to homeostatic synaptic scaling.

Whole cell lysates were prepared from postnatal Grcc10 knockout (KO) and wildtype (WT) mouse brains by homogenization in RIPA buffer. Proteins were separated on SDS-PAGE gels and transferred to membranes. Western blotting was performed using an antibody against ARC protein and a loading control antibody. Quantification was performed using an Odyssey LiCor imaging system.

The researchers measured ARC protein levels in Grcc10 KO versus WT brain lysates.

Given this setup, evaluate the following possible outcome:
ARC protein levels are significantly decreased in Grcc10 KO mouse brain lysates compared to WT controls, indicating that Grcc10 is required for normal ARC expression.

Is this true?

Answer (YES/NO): YES